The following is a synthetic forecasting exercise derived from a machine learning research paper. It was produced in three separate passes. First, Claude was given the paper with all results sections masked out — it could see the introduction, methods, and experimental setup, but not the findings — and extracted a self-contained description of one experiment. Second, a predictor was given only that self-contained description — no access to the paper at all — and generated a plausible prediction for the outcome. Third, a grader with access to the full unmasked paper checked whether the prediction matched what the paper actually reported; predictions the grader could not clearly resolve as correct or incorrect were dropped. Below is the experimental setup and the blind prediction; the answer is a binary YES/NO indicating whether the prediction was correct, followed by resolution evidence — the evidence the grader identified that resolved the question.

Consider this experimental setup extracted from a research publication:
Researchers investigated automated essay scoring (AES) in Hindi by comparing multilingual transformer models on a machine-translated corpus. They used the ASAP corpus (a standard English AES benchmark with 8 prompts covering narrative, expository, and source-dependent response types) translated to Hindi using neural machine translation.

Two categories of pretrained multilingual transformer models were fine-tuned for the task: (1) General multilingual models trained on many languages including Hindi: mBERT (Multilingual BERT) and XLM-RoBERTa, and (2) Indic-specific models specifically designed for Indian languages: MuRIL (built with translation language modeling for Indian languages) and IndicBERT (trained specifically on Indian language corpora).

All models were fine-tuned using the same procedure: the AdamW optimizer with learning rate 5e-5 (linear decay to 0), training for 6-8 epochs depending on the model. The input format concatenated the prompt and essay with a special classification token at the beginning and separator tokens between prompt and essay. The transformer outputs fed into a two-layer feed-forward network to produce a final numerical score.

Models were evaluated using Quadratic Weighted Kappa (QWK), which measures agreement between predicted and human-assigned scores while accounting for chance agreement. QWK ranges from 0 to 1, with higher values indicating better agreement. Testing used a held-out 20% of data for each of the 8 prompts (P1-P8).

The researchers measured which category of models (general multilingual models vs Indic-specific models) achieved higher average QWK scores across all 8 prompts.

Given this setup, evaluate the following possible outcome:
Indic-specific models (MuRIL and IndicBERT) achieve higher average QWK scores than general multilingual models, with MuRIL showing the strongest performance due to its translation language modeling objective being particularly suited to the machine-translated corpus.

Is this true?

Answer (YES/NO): NO